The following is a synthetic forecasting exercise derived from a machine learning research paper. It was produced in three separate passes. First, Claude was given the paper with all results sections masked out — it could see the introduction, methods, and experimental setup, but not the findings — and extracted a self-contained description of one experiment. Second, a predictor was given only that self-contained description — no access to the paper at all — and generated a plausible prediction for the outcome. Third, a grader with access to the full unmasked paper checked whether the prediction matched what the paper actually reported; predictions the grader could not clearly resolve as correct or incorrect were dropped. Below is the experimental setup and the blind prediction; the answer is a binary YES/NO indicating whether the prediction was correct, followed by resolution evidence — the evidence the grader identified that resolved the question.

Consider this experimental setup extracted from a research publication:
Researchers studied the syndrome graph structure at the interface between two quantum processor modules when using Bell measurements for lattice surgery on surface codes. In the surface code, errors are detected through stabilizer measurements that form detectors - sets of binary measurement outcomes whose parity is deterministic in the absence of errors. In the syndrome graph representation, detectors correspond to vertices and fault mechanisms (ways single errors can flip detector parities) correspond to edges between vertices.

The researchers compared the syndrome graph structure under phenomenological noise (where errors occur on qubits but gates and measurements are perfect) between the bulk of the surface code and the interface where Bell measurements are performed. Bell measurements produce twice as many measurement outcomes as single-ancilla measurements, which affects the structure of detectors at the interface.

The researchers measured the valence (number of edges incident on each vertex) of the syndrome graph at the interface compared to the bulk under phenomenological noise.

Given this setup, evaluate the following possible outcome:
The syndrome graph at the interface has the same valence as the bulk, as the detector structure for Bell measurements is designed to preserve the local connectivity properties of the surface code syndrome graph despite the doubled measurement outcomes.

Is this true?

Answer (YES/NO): NO